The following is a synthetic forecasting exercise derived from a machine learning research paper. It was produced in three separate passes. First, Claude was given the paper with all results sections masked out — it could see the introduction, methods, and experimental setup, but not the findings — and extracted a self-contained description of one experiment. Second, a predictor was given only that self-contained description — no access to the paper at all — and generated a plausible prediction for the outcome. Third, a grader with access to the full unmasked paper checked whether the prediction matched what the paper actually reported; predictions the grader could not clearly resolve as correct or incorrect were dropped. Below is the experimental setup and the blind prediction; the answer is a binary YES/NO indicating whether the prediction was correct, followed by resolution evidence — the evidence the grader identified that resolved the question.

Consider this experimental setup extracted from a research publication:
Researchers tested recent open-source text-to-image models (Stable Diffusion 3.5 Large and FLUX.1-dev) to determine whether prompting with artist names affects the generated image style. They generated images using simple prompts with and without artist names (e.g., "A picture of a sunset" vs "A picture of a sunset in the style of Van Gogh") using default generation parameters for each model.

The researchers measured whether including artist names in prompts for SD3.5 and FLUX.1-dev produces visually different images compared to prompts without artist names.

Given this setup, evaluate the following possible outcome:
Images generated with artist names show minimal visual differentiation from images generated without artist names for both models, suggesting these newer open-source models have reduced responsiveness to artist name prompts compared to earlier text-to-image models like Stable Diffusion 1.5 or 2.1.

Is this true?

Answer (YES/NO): YES